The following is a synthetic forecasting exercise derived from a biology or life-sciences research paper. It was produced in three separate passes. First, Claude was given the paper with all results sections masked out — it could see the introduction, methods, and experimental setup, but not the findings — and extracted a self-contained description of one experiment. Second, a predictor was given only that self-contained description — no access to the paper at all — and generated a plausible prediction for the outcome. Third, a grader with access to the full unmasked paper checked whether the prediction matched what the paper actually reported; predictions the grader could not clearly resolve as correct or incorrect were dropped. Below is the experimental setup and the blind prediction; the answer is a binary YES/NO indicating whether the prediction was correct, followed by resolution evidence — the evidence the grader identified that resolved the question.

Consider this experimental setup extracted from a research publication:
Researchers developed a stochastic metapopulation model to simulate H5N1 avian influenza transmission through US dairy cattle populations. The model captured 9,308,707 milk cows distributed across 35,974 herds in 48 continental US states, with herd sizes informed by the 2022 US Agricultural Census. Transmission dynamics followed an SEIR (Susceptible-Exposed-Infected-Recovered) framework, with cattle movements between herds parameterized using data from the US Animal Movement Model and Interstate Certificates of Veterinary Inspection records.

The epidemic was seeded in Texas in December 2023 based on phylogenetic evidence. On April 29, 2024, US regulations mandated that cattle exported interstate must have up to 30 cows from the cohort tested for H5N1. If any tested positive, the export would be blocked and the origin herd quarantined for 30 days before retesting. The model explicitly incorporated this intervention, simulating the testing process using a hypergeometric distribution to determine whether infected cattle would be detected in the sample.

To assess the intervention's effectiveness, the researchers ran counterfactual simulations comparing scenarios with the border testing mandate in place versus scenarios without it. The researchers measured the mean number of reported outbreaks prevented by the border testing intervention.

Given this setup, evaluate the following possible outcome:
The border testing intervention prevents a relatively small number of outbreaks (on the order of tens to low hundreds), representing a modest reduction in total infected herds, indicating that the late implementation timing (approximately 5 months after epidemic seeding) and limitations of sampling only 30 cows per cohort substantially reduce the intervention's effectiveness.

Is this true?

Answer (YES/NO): YES